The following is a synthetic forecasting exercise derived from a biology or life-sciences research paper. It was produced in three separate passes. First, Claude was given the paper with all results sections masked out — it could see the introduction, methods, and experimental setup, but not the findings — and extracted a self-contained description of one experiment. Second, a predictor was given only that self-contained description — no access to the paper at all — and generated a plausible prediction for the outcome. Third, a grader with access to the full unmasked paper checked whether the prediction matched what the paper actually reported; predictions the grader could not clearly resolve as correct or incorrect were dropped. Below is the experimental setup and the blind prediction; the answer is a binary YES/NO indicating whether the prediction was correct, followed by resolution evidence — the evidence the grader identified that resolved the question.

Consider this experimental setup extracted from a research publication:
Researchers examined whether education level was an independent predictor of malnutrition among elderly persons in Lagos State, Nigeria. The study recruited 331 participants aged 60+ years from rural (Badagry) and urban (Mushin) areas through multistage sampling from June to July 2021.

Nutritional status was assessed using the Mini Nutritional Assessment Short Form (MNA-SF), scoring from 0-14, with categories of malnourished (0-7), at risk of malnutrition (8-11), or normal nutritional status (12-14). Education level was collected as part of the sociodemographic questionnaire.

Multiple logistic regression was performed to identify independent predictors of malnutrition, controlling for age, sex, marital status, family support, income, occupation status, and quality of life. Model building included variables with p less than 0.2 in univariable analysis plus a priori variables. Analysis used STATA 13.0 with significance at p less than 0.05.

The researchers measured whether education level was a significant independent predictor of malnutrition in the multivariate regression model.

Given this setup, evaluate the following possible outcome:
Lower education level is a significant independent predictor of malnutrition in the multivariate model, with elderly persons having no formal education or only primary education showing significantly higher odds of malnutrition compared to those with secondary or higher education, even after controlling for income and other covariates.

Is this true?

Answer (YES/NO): NO